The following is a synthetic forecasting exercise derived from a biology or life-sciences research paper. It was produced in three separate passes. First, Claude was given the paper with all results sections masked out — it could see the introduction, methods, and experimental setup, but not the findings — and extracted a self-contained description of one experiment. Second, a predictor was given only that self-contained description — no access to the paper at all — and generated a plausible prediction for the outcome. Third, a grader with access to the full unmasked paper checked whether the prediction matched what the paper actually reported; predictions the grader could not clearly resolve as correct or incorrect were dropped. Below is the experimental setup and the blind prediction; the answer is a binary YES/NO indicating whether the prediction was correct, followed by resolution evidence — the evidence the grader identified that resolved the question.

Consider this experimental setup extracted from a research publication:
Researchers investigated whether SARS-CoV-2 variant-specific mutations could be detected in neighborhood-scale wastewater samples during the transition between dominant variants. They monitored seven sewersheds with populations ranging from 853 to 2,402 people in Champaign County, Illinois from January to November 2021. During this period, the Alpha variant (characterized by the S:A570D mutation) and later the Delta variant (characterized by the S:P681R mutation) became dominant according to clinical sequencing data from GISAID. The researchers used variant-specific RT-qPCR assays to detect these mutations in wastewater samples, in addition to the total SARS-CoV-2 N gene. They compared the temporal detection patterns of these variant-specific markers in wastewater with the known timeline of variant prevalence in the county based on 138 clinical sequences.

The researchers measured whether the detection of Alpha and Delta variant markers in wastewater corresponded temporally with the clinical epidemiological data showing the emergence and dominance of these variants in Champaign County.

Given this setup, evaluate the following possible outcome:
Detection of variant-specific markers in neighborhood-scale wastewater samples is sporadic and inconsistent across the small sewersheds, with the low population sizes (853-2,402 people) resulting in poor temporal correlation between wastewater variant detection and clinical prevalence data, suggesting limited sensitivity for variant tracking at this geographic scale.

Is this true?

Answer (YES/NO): NO